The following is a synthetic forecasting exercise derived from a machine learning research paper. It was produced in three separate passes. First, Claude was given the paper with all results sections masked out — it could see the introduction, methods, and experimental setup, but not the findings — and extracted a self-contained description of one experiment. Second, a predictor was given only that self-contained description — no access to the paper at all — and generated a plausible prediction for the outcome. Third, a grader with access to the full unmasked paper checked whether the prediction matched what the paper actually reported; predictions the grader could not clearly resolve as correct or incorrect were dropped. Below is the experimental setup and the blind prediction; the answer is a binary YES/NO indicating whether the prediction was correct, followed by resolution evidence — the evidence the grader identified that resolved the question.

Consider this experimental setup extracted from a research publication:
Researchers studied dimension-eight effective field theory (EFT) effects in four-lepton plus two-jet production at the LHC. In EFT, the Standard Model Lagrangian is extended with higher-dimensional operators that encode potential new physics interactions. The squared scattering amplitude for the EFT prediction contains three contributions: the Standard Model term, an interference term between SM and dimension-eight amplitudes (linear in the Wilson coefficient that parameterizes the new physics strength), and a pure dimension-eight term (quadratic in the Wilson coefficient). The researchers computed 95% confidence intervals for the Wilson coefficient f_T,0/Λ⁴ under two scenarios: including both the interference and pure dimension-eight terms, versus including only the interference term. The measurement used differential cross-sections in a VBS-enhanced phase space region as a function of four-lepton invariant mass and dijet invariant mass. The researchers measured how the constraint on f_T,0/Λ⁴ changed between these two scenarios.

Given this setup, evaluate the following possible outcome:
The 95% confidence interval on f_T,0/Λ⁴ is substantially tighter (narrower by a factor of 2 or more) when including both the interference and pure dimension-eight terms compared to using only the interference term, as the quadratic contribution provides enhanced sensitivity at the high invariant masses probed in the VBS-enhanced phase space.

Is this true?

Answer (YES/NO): YES